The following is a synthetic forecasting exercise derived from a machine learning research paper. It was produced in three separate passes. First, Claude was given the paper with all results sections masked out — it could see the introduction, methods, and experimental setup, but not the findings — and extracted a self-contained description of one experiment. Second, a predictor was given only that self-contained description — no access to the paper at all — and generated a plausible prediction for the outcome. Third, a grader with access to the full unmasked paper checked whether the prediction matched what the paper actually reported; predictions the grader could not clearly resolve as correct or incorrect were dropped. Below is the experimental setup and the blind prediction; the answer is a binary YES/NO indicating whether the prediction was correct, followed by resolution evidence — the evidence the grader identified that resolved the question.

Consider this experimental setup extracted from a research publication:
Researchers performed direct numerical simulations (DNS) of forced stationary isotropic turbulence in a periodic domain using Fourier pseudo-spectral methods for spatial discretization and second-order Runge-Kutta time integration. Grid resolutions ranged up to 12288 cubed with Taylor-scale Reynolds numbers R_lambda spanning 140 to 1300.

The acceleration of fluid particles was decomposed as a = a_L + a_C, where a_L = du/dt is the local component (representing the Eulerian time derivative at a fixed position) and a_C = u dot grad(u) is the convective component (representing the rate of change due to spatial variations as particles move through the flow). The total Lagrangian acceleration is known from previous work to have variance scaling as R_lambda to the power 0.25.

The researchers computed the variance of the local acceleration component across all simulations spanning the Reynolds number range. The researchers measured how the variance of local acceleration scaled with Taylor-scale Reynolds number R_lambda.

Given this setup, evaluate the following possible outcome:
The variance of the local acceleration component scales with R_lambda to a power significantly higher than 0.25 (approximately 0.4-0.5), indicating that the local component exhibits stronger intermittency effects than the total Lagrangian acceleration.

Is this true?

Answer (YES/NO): NO